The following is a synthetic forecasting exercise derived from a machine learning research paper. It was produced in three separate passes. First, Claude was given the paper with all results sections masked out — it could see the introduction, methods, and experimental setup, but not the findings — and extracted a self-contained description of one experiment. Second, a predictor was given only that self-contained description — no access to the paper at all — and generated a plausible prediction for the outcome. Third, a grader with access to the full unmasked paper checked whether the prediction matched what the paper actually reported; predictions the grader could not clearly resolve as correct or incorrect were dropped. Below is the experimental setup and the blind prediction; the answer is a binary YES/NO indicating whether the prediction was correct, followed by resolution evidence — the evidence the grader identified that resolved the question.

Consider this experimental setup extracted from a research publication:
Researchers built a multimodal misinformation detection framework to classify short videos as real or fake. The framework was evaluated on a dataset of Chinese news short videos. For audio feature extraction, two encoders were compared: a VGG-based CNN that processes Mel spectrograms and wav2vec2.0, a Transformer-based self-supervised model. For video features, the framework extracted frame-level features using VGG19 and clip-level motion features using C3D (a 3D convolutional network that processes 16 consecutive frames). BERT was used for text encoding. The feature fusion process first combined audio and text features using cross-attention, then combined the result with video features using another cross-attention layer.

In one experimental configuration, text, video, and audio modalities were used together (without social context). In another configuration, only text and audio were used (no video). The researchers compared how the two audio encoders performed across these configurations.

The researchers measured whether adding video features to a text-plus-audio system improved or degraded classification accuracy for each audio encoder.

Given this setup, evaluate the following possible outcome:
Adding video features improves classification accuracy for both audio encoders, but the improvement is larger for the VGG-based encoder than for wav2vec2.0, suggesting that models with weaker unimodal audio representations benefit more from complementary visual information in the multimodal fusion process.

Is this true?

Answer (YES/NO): NO